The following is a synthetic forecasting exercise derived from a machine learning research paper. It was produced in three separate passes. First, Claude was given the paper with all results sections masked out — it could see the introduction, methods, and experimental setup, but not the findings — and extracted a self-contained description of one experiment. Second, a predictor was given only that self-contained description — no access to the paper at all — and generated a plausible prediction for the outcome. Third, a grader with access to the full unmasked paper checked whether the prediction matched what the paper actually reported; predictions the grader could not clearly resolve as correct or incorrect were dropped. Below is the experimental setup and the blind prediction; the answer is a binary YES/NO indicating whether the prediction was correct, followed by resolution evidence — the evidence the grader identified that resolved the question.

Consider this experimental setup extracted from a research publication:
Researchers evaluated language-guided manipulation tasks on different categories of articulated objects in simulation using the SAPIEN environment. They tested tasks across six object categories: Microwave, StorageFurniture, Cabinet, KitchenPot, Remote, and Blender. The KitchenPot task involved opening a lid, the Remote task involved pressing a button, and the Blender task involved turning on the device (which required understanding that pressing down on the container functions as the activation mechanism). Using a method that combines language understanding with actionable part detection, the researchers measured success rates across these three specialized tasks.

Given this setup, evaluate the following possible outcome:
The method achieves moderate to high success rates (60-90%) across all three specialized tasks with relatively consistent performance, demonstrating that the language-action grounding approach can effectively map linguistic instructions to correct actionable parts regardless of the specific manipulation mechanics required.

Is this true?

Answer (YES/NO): NO